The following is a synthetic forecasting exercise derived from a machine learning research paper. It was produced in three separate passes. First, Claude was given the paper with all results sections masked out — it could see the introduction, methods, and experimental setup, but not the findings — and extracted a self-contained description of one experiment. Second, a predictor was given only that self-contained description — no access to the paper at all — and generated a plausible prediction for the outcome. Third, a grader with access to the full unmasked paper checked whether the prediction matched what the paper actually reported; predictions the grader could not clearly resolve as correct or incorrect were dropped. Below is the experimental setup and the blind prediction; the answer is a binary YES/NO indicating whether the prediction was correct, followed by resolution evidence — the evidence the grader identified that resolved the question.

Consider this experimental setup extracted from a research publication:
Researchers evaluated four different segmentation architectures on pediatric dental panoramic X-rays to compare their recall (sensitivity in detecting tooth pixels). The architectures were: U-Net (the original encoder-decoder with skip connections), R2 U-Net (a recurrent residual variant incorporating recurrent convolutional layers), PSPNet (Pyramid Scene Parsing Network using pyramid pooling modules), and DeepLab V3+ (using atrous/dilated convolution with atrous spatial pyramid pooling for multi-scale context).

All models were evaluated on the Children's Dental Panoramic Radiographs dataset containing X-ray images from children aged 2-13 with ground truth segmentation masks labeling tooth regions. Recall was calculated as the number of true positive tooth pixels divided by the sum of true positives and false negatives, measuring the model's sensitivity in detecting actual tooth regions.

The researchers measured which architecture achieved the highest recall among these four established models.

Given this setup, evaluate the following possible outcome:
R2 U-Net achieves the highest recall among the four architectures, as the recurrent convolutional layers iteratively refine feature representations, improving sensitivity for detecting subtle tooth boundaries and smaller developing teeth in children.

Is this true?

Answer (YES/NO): NO